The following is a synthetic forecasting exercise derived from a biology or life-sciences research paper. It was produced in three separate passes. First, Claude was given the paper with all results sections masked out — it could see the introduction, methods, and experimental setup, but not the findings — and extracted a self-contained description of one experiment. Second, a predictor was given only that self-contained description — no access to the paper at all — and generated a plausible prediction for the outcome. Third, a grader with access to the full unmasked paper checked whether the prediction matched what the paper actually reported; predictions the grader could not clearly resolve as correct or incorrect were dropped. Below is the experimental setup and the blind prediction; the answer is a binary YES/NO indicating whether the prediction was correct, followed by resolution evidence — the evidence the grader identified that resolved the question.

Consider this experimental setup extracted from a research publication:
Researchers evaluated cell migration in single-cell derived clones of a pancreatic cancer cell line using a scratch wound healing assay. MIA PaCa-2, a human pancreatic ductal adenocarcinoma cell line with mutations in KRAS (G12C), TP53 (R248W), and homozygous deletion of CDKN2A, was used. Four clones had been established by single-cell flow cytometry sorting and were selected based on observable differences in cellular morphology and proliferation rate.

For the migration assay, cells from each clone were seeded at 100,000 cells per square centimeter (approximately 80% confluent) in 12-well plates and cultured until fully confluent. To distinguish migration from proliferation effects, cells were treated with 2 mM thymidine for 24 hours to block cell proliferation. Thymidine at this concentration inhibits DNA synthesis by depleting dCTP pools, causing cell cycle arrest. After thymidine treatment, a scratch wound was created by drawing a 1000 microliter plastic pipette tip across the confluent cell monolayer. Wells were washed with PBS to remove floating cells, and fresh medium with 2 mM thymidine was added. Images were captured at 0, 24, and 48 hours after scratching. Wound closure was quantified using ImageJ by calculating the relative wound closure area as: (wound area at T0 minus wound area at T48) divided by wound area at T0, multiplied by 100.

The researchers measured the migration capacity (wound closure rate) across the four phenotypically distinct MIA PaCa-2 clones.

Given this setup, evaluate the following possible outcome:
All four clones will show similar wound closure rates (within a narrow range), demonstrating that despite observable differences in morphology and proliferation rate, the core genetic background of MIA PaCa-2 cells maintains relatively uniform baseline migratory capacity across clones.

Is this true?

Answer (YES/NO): NO